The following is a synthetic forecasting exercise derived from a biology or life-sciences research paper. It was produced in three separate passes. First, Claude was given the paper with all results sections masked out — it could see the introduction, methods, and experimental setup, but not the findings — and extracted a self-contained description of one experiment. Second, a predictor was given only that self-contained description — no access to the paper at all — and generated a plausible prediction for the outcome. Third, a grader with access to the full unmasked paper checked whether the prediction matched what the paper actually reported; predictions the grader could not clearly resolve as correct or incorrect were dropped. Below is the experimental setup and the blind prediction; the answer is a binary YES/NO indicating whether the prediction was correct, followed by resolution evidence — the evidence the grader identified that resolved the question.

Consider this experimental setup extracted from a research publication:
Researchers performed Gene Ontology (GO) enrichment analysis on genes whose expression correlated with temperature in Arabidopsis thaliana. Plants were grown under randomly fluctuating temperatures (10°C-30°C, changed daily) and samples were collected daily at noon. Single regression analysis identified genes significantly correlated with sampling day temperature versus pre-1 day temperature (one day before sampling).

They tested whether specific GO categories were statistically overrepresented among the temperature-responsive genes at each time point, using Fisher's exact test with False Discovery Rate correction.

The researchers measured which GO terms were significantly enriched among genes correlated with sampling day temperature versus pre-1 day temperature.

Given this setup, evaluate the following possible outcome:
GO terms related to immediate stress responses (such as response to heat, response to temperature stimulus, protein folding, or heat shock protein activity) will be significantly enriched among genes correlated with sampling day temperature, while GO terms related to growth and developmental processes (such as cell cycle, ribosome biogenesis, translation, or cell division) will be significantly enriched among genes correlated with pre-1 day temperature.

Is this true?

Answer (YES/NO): NO